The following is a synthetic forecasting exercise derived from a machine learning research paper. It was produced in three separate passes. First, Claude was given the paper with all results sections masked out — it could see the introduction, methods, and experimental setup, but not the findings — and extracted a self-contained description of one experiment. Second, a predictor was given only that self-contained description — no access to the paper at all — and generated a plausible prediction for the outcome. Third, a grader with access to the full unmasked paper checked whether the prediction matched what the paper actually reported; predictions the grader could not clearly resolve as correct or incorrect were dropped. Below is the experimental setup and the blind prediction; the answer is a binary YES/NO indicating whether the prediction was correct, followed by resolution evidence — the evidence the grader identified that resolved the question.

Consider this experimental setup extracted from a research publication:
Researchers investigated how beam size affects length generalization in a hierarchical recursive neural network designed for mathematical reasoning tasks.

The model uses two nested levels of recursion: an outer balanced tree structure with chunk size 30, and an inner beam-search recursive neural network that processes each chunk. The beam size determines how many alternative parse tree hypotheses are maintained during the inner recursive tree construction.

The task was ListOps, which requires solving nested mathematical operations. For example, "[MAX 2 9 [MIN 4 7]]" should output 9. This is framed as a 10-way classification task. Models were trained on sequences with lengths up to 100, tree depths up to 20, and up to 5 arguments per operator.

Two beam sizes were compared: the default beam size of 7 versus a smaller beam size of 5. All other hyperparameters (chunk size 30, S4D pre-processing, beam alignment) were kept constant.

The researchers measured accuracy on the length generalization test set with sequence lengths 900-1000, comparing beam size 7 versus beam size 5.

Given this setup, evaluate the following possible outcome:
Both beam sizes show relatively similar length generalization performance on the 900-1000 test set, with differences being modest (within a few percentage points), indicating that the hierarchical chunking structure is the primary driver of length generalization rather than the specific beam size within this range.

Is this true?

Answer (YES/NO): NO